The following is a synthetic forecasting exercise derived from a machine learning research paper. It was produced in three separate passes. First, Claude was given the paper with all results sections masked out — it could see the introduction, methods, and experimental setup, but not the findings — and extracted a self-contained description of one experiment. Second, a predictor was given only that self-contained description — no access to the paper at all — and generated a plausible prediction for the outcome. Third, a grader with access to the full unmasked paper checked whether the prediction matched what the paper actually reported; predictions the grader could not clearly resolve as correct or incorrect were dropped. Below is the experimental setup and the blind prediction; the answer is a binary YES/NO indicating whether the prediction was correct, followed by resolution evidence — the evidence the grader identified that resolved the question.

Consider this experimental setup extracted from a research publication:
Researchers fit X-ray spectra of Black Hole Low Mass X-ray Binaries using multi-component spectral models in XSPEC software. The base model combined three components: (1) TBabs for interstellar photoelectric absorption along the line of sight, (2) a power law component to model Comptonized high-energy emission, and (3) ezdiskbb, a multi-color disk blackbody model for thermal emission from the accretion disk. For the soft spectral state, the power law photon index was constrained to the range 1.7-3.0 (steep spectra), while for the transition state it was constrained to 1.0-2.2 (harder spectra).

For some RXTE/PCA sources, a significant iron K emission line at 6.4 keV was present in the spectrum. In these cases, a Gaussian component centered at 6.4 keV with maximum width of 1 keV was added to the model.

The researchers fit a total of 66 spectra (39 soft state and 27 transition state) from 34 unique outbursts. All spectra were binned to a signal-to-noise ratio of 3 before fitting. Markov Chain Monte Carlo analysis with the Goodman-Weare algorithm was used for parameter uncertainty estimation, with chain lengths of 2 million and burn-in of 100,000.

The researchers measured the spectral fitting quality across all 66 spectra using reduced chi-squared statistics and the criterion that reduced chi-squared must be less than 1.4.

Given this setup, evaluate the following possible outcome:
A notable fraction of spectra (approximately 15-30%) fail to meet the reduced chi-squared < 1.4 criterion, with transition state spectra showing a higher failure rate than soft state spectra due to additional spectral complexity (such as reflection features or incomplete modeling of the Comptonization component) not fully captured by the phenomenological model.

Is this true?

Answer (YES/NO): NO